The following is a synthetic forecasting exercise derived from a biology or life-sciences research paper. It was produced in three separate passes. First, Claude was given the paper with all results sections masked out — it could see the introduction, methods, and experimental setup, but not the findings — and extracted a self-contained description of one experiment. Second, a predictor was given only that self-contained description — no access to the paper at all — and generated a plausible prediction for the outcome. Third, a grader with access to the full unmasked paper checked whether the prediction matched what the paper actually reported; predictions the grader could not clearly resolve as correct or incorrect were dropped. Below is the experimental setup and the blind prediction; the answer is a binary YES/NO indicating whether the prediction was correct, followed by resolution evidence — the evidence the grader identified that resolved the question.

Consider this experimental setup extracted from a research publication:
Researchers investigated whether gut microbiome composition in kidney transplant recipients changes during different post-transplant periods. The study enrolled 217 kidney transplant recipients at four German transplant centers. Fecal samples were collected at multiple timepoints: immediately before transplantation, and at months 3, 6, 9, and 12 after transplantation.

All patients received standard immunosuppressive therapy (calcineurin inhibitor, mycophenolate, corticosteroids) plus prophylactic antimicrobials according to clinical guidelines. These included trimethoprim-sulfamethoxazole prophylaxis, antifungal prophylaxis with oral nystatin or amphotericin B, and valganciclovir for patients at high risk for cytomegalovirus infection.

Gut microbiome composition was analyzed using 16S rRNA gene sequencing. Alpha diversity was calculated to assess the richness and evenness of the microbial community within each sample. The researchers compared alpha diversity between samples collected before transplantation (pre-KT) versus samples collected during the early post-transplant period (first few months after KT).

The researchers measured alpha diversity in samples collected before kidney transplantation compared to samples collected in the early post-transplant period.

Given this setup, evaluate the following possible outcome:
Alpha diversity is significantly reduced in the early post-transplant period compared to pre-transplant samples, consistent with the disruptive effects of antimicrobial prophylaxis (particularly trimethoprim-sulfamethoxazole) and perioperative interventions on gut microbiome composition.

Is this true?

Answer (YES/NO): NO